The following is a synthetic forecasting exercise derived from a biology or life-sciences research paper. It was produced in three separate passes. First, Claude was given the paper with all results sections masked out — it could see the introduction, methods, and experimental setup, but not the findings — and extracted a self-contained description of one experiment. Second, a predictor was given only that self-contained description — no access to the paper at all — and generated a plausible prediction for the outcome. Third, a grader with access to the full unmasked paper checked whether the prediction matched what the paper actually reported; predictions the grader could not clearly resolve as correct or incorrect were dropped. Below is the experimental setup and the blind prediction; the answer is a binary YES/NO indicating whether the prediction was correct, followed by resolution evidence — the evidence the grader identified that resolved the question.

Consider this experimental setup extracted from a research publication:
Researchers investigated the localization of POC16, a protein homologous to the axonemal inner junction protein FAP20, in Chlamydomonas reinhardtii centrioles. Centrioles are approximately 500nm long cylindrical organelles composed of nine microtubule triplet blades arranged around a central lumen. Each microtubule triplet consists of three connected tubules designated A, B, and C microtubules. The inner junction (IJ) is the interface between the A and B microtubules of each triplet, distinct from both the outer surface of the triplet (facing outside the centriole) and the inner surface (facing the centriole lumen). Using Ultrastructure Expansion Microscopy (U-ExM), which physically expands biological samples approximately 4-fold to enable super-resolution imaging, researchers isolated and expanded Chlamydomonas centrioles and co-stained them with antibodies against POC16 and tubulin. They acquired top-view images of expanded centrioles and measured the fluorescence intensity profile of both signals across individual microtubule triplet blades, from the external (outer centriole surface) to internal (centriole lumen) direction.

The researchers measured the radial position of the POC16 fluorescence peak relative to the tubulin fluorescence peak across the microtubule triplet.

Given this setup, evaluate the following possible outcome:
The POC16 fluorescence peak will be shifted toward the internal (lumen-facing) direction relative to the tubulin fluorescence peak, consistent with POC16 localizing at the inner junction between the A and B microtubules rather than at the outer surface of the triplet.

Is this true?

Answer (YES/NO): NO